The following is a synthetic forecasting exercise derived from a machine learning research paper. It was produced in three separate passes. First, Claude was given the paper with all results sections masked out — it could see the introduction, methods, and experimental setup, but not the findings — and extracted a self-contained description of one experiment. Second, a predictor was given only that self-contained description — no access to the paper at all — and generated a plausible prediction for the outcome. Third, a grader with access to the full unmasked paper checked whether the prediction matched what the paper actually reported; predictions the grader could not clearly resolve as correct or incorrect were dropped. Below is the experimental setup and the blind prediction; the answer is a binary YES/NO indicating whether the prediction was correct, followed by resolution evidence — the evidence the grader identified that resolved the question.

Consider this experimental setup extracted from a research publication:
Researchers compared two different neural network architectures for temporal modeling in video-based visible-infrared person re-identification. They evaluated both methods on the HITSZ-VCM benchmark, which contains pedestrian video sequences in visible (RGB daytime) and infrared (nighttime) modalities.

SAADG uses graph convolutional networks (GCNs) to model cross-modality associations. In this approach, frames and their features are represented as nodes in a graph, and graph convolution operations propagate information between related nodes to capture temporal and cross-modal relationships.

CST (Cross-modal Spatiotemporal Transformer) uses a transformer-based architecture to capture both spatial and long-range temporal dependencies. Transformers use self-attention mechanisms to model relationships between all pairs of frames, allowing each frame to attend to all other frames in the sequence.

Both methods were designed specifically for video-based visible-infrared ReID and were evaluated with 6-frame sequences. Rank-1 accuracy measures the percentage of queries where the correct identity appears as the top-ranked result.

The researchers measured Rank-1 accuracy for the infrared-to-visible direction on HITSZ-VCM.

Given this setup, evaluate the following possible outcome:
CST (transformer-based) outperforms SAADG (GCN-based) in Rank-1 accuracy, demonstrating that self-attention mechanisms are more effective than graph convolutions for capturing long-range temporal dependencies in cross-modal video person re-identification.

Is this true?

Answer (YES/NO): YES